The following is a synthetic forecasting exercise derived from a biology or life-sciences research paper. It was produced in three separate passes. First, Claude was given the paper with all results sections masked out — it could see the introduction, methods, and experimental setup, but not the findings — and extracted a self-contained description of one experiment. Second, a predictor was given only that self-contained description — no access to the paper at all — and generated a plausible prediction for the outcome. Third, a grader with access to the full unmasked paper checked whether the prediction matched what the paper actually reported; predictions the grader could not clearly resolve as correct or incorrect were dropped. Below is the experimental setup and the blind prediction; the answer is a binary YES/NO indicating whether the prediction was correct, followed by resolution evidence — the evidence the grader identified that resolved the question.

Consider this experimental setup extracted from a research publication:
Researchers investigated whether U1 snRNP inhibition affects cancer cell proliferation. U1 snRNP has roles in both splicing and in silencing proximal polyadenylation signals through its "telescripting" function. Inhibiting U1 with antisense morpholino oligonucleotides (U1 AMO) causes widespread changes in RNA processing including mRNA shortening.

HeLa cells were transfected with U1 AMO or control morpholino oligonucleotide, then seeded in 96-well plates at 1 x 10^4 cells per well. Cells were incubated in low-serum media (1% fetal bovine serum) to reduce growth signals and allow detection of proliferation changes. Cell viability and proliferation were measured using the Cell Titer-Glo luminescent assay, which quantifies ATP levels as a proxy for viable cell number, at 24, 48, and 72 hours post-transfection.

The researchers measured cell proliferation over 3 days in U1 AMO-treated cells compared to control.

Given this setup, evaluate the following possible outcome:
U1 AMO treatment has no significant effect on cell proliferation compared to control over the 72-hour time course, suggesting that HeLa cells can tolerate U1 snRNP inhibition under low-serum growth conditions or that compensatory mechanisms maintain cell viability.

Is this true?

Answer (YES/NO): NO